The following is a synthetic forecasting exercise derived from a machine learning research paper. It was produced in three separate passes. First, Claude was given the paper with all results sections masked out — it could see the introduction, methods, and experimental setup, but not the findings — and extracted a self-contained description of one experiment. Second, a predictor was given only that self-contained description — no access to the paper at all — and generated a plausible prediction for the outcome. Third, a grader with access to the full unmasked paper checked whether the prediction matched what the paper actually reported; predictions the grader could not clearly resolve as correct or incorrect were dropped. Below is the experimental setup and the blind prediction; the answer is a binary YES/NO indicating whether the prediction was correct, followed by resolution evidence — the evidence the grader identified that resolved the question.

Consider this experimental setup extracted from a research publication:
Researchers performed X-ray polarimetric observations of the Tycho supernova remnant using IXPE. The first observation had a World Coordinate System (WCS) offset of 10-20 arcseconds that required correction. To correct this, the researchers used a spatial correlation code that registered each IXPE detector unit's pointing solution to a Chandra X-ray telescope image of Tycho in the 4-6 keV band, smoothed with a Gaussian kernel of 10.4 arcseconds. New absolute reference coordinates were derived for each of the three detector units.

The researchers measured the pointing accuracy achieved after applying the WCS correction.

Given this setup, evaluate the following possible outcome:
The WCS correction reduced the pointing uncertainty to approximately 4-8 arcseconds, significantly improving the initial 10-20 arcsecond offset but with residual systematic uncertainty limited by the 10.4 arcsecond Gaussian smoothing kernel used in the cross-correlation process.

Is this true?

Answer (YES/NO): NO